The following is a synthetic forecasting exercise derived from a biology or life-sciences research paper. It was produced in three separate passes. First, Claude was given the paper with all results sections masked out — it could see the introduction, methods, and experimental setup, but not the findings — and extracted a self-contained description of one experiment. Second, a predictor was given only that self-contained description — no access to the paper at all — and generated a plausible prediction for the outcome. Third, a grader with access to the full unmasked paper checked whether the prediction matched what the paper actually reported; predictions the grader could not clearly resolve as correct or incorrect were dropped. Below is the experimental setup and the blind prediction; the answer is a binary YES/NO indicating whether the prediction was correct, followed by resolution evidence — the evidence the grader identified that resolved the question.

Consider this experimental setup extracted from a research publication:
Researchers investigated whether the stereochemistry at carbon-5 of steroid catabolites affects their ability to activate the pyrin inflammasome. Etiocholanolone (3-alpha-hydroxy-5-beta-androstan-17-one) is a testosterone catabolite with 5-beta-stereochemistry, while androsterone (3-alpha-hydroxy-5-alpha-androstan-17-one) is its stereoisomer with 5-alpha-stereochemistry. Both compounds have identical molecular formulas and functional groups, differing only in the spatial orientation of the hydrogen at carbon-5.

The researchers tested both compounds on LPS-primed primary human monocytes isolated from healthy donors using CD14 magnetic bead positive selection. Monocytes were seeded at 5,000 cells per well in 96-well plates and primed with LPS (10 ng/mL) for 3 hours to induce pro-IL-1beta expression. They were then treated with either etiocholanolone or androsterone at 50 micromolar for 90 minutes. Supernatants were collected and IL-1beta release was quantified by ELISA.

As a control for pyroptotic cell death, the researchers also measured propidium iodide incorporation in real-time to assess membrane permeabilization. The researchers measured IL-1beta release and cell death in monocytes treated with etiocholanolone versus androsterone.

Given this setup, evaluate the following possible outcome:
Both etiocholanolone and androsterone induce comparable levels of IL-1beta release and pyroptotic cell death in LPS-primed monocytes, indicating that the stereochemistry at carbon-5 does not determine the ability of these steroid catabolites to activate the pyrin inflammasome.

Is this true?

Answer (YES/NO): NO